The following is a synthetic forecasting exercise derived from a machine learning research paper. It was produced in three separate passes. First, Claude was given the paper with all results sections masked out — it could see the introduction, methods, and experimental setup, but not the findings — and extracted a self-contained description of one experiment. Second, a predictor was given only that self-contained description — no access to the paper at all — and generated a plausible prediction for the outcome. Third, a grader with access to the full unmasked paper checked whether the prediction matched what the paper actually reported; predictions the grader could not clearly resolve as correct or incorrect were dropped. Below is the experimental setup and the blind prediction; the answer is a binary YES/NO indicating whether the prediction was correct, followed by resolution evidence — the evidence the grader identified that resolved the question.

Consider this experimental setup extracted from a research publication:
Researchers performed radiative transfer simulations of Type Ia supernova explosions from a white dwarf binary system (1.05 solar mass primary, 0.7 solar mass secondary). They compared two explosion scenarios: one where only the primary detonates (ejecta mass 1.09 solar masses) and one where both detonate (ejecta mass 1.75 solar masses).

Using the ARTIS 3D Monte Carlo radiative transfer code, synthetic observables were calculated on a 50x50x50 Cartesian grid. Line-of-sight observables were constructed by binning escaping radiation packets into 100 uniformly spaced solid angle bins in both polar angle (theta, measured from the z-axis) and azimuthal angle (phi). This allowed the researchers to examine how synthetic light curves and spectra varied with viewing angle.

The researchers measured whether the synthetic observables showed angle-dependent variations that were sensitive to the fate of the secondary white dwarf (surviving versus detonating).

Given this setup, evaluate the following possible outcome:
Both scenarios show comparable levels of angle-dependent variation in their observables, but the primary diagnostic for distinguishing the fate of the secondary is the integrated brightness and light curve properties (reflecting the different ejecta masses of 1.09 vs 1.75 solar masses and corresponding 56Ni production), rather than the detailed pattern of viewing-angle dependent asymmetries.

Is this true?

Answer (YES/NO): NO